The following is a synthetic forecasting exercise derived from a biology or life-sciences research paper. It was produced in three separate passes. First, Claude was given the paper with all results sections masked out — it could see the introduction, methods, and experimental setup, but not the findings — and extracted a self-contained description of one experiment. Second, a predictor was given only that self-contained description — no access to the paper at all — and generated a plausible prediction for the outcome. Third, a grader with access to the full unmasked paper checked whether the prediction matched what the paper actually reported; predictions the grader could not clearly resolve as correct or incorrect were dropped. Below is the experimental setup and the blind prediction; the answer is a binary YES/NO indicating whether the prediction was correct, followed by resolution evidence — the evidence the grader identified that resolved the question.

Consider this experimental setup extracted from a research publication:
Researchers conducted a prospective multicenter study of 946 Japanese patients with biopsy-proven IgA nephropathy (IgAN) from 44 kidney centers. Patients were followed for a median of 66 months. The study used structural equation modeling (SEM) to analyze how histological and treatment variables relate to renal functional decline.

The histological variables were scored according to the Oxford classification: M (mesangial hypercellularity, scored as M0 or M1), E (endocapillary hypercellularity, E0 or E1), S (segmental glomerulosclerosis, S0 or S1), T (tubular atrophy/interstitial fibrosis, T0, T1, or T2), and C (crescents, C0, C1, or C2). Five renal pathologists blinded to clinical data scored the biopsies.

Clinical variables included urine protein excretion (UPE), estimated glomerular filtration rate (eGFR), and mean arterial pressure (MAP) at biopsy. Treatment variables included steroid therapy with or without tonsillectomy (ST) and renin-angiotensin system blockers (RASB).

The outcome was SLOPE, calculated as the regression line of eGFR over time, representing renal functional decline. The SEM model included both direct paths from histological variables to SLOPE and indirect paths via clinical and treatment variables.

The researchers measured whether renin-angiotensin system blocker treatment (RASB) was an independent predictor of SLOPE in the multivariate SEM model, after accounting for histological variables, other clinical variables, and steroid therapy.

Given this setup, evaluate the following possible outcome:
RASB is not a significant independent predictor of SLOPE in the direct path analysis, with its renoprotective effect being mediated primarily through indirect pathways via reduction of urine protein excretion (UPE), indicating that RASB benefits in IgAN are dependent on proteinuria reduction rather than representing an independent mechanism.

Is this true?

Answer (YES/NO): NO